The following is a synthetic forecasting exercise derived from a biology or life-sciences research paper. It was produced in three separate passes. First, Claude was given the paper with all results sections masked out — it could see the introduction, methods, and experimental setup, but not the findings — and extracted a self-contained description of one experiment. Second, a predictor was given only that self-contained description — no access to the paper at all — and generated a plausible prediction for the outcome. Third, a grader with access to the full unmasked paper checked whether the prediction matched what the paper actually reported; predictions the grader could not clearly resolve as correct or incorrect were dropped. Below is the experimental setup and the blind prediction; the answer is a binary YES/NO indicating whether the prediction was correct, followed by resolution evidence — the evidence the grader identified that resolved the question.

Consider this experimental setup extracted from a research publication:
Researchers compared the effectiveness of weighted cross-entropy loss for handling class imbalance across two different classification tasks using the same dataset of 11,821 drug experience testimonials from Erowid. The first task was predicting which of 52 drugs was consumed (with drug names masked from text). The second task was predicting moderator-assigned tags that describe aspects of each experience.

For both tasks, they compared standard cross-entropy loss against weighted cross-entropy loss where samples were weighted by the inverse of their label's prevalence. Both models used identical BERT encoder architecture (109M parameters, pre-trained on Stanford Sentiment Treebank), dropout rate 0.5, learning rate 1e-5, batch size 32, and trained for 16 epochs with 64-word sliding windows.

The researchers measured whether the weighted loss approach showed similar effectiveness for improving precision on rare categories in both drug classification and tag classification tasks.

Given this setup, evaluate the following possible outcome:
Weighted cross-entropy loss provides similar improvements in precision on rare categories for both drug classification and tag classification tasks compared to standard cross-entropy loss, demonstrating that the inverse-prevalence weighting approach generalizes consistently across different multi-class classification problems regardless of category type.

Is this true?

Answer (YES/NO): NO